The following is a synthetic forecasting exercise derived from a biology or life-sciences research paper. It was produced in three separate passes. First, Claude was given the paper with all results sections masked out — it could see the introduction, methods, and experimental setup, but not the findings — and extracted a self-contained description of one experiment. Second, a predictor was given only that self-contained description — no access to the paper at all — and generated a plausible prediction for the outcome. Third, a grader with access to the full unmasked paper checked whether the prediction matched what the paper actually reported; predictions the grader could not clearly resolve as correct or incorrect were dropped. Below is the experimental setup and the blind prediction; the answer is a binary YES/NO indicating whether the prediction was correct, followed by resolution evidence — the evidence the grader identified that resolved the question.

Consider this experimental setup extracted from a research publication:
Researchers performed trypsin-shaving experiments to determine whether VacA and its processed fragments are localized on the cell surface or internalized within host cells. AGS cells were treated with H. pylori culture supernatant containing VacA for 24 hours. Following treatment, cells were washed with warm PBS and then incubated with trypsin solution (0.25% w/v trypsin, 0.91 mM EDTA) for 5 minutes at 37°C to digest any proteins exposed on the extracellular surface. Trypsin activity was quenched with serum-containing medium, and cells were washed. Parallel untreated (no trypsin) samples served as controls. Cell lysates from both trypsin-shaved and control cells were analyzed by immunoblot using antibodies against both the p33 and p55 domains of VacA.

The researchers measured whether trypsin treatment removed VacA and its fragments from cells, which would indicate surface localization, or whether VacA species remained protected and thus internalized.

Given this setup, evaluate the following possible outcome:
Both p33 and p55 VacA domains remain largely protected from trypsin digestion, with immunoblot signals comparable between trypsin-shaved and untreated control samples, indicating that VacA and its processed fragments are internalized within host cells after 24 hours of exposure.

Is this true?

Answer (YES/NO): NO